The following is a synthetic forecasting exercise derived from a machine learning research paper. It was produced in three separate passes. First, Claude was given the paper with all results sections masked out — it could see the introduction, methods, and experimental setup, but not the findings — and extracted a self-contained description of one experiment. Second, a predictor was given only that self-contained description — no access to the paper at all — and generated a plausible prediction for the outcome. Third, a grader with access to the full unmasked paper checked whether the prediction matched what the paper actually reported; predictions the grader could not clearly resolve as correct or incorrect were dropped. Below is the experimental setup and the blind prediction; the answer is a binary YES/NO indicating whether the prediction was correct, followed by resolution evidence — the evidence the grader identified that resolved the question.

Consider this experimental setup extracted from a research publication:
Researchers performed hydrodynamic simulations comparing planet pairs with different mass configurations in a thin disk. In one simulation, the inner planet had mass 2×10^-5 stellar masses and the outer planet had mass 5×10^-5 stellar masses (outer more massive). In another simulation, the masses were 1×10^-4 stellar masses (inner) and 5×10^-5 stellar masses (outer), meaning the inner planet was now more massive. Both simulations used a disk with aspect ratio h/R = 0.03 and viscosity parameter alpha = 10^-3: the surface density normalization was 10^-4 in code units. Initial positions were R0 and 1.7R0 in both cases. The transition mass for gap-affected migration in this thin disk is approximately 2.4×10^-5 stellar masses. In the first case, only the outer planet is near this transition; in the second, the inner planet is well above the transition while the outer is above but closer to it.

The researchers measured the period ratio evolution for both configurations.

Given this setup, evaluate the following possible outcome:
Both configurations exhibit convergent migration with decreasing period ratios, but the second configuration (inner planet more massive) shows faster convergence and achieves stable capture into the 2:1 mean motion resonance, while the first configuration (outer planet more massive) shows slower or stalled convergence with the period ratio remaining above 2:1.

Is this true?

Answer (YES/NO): NO